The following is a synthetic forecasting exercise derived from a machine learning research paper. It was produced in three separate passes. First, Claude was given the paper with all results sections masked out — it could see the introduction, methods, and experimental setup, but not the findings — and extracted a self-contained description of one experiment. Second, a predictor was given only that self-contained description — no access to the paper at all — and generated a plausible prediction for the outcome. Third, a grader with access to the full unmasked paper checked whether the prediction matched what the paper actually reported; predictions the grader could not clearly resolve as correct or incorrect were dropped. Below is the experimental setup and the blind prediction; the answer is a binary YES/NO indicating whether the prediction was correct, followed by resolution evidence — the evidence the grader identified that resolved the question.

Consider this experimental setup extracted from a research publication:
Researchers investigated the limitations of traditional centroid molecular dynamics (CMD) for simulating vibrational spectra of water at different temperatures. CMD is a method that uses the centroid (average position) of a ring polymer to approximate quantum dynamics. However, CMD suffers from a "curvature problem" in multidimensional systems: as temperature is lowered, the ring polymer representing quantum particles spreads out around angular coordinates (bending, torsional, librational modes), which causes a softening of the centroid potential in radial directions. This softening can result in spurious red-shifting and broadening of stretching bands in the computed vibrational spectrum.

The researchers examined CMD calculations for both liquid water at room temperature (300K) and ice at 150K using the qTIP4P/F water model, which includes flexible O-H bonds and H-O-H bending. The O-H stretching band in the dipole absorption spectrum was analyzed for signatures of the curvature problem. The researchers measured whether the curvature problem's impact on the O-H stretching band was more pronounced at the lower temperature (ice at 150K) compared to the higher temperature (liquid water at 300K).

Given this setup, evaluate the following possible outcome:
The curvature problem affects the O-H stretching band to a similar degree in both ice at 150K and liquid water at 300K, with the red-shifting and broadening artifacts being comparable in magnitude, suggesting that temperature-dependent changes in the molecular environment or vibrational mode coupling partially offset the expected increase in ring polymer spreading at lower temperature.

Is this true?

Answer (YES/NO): NO